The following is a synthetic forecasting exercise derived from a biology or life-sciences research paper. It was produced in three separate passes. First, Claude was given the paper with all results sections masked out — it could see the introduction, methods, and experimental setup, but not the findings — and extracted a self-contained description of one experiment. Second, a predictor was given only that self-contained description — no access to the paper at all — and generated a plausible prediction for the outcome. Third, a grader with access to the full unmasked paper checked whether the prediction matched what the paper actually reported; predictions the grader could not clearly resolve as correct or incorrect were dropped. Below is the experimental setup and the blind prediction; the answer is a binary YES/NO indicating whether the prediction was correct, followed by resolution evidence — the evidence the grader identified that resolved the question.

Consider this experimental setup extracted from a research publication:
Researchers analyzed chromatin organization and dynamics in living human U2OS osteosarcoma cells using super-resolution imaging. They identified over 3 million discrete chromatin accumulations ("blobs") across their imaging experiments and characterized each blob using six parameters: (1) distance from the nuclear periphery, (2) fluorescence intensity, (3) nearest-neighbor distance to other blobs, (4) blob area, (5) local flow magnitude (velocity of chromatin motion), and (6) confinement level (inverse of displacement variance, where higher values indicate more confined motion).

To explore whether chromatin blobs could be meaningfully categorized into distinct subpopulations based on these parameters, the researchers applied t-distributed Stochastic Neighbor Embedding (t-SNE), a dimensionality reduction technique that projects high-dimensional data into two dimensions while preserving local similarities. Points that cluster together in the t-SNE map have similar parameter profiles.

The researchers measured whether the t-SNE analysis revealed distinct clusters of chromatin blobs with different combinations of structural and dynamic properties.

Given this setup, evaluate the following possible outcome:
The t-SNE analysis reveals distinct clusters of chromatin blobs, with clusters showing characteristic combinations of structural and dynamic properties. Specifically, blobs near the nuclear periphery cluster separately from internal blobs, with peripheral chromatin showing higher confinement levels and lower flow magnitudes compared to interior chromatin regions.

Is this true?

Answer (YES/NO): NO